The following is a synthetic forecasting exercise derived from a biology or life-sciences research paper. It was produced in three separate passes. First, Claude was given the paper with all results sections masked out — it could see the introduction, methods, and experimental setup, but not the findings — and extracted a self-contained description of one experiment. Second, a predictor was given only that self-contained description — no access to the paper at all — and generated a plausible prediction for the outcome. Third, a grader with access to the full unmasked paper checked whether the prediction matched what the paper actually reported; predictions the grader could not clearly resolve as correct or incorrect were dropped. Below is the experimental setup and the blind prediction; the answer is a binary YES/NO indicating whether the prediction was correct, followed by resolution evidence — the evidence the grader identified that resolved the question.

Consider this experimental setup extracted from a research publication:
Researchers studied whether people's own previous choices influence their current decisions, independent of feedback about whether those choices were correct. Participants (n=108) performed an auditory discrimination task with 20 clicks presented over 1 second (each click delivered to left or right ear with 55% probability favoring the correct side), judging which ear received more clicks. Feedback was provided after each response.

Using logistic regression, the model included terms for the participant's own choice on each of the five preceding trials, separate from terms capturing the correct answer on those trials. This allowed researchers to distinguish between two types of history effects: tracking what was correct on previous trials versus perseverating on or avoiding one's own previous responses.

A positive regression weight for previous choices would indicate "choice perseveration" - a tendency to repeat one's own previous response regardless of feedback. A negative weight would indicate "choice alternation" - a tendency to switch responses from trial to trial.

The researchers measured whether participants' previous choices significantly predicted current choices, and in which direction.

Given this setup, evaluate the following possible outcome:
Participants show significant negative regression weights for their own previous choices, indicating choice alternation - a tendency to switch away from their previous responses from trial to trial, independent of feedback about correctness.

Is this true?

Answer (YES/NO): YES